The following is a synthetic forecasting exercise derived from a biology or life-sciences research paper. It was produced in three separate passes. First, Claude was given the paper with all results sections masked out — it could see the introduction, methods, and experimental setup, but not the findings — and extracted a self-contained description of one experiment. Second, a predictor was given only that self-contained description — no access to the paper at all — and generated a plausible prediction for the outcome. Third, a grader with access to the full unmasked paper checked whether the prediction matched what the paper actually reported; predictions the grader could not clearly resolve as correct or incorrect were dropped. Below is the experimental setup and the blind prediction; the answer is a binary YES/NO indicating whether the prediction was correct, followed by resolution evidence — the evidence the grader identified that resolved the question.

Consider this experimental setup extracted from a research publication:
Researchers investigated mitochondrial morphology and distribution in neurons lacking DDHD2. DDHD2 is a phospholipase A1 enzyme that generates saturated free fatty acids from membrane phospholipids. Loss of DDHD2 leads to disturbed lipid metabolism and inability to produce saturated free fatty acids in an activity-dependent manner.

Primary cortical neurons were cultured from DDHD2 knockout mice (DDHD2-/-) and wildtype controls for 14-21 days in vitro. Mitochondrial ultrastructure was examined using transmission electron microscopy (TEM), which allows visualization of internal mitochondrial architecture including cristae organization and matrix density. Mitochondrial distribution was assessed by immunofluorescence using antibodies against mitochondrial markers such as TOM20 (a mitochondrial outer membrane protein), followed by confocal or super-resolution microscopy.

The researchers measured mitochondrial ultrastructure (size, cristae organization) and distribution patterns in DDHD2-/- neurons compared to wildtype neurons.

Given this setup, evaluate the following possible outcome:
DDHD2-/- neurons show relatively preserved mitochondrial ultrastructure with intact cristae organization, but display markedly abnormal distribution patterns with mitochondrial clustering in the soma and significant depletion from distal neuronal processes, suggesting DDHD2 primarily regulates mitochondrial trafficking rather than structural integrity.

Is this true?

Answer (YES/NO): NO